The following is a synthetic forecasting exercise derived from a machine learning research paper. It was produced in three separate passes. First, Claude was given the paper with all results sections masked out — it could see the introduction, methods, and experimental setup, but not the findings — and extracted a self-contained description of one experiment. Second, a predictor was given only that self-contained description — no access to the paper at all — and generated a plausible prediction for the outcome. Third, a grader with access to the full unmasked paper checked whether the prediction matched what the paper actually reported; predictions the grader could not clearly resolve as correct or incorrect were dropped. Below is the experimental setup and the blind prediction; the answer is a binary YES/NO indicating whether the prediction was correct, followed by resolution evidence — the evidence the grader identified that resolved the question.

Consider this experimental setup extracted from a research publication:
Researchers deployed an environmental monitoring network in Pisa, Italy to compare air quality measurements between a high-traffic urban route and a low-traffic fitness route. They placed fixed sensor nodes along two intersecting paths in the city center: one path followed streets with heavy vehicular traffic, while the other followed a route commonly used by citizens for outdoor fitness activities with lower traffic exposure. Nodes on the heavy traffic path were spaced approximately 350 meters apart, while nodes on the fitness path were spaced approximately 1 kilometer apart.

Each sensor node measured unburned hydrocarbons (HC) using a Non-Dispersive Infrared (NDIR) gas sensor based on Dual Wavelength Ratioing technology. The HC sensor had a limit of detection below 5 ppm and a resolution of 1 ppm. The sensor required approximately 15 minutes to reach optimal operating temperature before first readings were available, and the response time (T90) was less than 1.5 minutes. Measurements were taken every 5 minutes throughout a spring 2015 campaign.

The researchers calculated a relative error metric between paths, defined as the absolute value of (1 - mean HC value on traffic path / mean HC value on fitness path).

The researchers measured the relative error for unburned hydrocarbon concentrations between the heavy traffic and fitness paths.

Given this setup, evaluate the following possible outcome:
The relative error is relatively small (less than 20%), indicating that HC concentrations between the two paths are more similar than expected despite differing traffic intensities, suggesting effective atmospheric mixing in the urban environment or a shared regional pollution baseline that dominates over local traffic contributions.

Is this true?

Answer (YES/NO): YES